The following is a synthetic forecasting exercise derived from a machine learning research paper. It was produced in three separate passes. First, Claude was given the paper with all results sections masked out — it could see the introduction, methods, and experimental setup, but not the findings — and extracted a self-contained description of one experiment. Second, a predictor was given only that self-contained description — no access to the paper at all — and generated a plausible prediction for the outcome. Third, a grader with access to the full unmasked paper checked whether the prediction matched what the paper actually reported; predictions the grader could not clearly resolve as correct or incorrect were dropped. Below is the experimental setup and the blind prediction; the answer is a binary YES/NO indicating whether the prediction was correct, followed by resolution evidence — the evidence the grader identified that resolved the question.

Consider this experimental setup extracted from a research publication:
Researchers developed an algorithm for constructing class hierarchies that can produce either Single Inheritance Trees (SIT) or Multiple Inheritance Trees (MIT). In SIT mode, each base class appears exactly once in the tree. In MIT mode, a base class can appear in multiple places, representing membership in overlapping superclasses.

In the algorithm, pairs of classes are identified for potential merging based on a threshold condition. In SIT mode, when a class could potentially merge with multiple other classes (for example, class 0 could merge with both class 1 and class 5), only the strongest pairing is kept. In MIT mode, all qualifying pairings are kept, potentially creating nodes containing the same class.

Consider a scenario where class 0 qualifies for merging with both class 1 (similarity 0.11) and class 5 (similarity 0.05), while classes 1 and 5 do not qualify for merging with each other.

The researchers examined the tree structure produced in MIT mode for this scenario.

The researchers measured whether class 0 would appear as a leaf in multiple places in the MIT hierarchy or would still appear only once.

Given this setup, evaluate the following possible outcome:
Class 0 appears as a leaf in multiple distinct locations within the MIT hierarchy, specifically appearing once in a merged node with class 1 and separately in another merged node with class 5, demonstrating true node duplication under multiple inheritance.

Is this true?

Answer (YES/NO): YES